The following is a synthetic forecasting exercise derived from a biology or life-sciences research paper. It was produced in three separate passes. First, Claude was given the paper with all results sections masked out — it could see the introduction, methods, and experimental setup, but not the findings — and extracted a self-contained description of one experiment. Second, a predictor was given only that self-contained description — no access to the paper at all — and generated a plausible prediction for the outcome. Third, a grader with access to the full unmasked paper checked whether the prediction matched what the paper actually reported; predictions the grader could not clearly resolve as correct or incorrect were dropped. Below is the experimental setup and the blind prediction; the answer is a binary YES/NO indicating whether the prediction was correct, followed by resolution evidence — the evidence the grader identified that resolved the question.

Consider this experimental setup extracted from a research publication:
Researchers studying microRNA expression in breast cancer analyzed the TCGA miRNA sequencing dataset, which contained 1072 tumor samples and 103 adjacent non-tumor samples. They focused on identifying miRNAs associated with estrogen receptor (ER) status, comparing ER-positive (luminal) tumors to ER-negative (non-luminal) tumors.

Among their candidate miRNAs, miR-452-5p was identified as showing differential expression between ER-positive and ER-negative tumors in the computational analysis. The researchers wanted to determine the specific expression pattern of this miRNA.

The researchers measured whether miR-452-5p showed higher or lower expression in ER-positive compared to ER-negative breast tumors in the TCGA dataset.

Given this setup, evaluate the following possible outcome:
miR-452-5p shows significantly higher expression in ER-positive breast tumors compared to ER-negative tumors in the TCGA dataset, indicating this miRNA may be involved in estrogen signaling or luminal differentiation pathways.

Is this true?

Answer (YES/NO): NO